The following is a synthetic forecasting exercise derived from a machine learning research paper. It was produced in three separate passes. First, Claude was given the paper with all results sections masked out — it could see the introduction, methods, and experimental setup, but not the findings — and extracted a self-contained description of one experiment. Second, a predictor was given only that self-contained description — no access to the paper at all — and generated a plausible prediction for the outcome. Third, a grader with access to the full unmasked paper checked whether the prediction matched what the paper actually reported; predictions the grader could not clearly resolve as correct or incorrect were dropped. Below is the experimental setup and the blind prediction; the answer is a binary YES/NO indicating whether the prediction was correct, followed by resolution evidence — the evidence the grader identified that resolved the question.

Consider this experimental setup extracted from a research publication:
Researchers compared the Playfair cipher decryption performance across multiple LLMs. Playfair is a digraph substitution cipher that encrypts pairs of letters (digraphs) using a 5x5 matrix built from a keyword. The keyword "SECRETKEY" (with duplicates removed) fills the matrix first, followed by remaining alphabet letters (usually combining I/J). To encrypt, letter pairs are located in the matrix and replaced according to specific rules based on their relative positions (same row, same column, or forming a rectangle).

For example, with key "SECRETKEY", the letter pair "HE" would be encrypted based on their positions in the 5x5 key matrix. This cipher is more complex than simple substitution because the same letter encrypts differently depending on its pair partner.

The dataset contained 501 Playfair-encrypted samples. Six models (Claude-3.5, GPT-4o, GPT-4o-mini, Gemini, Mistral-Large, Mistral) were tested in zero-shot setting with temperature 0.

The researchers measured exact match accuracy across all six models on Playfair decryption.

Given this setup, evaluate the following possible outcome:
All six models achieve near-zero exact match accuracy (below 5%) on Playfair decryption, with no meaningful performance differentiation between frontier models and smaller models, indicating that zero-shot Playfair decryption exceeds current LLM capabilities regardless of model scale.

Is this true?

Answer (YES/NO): YES